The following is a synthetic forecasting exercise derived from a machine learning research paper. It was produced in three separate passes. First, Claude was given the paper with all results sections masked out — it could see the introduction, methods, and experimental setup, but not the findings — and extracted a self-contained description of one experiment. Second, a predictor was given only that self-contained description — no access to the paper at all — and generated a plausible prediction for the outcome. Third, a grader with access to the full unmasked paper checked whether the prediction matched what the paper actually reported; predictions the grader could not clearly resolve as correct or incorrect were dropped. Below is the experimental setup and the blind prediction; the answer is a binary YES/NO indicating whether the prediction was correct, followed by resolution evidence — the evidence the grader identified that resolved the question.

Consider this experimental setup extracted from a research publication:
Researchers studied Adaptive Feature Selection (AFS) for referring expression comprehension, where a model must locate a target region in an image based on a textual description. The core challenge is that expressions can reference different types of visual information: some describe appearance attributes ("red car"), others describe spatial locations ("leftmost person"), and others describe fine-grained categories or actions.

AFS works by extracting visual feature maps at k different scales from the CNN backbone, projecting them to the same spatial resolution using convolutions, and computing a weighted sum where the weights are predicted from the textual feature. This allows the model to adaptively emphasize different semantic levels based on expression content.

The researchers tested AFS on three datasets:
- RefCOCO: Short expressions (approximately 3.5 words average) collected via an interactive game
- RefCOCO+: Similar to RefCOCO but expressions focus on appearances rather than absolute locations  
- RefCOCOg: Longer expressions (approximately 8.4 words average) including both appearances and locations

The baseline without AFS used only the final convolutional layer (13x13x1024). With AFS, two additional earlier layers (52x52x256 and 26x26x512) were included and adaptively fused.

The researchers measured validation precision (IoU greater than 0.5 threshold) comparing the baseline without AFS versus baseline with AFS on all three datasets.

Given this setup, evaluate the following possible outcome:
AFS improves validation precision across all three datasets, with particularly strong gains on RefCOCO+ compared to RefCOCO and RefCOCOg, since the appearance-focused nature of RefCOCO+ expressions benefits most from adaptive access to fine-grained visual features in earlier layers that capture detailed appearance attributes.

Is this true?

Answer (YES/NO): NO